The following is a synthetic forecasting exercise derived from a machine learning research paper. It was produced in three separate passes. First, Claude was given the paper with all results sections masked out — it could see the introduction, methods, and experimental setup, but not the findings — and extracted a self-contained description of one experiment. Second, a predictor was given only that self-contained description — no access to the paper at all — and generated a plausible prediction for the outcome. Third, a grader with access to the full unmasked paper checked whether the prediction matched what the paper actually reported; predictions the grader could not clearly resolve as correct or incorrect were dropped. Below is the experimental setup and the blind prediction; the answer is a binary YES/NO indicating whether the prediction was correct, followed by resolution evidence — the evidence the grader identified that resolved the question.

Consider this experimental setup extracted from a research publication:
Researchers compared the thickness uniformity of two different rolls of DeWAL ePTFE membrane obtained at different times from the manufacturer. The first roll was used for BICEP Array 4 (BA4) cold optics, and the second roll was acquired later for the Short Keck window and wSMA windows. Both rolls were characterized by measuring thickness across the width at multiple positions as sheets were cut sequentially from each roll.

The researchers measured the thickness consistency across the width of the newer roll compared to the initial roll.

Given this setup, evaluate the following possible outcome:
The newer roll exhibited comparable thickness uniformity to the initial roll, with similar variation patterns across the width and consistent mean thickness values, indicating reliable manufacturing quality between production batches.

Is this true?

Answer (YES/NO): NO